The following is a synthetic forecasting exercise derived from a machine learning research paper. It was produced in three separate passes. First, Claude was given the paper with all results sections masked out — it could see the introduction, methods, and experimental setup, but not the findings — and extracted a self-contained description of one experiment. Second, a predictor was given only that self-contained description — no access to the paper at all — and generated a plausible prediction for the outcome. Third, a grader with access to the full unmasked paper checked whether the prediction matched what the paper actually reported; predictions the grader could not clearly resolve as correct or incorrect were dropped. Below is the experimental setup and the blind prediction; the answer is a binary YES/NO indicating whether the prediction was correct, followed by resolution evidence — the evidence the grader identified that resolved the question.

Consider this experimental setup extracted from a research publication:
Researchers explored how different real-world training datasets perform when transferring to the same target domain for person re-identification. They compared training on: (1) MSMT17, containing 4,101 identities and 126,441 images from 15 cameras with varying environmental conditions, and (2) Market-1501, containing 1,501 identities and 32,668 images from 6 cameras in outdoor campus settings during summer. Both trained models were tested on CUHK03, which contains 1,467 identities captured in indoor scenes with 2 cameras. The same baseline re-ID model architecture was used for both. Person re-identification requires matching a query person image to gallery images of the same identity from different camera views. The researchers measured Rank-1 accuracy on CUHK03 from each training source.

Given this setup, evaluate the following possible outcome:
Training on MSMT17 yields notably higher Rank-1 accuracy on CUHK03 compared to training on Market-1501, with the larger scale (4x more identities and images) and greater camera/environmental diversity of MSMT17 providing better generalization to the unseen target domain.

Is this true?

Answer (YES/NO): YES